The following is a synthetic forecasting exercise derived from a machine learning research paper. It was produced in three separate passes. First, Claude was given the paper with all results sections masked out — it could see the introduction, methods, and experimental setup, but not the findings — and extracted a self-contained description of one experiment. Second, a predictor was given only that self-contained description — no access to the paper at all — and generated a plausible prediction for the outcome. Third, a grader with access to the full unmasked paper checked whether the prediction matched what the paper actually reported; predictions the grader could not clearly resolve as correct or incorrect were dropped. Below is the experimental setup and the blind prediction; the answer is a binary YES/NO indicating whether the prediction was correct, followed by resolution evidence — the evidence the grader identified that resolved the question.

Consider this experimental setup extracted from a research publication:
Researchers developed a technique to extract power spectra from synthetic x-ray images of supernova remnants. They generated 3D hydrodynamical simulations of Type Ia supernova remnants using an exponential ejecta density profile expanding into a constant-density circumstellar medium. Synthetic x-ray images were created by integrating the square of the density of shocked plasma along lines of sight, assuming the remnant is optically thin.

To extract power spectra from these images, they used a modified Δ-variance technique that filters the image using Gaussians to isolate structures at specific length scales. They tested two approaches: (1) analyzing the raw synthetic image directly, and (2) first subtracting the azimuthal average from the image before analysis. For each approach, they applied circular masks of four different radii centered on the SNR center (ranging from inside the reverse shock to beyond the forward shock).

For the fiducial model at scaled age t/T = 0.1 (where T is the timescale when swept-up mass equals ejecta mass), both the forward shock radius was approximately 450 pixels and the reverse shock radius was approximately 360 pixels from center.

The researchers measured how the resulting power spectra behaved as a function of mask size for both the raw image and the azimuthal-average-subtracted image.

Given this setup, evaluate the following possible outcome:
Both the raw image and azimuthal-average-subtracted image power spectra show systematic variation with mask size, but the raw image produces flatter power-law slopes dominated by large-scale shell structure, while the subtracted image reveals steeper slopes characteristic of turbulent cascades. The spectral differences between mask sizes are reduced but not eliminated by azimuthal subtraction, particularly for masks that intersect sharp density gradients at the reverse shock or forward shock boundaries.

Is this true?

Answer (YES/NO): NO